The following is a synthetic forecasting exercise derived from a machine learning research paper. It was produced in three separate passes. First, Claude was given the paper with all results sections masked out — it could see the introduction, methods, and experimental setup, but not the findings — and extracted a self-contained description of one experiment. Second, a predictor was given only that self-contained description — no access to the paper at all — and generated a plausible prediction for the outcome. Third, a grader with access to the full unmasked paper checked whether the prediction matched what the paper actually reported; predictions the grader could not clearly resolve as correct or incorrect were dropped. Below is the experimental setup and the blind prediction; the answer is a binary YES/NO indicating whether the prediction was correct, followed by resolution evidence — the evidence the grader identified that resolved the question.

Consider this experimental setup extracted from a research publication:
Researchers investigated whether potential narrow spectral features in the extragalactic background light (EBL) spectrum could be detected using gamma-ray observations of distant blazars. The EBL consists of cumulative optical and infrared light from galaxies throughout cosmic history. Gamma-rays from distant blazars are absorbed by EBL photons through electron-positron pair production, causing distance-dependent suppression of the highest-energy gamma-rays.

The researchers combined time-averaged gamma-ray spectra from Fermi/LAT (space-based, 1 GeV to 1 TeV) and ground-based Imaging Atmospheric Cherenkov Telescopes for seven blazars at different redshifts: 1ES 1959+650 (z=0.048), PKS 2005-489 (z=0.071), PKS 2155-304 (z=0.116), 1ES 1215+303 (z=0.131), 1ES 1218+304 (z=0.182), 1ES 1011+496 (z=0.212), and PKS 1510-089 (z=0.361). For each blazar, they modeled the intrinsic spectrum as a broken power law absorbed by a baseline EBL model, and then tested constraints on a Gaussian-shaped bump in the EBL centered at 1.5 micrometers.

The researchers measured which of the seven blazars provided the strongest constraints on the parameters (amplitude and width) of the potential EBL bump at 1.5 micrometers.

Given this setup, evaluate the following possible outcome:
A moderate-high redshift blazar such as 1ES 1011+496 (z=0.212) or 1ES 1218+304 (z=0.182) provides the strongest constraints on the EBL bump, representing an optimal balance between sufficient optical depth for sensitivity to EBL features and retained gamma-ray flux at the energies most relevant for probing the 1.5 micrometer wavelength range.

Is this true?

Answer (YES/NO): YES